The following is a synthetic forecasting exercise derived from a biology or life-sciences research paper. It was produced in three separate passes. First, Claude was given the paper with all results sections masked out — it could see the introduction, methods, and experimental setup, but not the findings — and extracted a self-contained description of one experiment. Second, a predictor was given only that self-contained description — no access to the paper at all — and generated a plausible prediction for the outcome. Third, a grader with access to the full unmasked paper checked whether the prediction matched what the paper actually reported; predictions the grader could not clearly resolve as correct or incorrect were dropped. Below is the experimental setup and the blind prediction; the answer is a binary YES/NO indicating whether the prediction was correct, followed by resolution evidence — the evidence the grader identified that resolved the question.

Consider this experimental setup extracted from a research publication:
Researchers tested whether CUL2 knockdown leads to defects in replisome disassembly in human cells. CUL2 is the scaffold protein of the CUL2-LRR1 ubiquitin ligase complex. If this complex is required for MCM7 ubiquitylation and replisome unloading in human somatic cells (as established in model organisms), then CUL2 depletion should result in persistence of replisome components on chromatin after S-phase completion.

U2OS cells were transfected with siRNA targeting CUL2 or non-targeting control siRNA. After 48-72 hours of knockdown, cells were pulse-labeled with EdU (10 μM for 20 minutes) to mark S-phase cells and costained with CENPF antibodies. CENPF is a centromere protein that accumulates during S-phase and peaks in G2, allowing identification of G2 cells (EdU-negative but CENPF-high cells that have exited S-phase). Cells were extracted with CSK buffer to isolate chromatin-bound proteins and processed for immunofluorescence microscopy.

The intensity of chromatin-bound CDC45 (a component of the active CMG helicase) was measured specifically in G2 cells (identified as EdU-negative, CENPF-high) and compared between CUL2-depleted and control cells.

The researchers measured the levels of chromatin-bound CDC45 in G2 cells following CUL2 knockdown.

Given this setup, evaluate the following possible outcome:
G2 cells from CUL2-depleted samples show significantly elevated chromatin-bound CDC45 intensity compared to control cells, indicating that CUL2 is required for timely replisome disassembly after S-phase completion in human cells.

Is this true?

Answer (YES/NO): YES